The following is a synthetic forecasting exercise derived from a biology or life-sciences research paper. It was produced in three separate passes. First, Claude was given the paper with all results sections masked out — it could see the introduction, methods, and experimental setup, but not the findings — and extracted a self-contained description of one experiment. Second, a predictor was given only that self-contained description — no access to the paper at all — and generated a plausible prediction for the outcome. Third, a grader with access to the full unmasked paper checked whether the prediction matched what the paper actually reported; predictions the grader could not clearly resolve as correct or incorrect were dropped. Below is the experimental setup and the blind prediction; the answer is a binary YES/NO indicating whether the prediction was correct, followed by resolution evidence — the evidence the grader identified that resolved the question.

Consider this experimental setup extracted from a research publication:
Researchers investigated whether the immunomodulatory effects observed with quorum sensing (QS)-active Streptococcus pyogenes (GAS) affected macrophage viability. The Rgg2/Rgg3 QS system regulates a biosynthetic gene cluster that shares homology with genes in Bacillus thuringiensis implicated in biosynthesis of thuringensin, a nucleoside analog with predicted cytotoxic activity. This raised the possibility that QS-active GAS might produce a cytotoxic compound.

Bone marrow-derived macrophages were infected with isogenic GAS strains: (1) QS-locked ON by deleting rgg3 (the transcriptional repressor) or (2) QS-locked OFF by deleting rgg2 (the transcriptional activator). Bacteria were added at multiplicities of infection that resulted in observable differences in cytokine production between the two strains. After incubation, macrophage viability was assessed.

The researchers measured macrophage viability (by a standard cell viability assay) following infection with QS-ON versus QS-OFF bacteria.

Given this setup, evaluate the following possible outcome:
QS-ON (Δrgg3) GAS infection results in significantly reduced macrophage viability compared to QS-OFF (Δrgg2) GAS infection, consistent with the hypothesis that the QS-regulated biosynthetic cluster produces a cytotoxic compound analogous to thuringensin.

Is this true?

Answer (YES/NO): NO